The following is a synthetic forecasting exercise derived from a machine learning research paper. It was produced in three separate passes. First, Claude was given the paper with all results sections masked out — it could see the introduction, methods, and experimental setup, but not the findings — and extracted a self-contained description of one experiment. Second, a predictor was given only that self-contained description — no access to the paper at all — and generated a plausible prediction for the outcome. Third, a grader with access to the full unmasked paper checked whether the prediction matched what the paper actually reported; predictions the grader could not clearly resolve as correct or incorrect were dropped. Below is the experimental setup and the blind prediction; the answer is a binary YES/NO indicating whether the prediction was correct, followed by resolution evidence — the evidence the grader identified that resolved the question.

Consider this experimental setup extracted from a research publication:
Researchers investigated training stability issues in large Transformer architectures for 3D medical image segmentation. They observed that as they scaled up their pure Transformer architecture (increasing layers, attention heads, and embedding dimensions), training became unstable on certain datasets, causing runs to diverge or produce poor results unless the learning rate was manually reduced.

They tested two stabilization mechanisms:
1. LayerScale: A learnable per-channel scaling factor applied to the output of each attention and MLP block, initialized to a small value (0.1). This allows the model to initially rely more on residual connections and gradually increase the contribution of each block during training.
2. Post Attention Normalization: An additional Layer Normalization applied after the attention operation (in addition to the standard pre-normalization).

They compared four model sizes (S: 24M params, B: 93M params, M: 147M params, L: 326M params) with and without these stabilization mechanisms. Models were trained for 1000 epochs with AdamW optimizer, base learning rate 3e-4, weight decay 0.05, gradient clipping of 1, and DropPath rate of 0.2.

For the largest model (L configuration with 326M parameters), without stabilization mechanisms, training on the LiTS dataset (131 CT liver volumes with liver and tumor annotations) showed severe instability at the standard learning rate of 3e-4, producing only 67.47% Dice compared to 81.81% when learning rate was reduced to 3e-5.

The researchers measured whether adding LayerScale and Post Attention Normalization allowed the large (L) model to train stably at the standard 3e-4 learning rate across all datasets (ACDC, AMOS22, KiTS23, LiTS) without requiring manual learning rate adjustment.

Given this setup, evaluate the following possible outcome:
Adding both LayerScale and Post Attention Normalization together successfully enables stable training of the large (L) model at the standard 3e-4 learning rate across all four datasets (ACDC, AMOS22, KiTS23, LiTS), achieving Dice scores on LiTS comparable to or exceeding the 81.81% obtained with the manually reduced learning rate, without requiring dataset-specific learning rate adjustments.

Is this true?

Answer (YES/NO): YES